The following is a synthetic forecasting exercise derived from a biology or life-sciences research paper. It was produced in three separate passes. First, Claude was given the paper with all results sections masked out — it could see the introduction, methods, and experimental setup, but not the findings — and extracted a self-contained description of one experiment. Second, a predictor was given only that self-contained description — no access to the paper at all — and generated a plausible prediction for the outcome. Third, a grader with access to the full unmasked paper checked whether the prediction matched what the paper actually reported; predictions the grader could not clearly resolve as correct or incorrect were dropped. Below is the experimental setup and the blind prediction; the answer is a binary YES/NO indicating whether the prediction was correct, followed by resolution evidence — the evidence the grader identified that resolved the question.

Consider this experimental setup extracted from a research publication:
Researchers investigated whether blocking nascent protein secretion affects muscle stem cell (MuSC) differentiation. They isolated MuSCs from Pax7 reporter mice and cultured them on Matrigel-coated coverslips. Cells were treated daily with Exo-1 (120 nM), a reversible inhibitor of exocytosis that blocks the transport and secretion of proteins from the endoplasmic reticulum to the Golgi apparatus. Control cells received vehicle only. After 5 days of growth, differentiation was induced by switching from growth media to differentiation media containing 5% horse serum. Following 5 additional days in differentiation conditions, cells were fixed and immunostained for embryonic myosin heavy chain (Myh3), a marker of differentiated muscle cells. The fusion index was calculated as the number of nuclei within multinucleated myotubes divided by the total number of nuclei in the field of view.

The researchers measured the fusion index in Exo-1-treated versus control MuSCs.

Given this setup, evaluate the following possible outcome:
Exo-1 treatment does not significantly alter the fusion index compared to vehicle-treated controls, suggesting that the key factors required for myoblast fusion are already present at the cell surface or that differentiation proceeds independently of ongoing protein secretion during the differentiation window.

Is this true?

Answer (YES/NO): NO